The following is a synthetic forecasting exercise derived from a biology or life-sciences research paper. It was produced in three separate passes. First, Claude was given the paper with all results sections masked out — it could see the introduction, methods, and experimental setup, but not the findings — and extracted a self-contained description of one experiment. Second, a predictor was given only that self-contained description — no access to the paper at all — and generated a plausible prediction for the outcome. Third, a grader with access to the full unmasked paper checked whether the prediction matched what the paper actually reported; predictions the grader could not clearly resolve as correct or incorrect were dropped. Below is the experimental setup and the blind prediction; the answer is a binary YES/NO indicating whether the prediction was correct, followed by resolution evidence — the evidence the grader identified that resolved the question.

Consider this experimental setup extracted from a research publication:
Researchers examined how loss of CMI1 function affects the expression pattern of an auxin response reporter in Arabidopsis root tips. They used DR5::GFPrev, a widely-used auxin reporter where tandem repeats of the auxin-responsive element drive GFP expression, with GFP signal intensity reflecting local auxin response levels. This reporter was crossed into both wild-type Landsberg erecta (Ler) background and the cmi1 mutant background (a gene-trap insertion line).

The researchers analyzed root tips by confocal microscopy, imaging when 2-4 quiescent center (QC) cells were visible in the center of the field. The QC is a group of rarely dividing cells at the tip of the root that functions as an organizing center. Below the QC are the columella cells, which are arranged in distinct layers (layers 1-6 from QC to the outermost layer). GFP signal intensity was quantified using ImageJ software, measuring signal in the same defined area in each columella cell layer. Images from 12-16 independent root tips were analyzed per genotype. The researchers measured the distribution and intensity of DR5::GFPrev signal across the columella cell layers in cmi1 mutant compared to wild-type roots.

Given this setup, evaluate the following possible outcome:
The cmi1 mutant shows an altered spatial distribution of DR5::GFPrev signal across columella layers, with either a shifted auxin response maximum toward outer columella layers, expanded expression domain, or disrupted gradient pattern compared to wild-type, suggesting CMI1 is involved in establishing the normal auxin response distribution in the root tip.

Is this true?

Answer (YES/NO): YES